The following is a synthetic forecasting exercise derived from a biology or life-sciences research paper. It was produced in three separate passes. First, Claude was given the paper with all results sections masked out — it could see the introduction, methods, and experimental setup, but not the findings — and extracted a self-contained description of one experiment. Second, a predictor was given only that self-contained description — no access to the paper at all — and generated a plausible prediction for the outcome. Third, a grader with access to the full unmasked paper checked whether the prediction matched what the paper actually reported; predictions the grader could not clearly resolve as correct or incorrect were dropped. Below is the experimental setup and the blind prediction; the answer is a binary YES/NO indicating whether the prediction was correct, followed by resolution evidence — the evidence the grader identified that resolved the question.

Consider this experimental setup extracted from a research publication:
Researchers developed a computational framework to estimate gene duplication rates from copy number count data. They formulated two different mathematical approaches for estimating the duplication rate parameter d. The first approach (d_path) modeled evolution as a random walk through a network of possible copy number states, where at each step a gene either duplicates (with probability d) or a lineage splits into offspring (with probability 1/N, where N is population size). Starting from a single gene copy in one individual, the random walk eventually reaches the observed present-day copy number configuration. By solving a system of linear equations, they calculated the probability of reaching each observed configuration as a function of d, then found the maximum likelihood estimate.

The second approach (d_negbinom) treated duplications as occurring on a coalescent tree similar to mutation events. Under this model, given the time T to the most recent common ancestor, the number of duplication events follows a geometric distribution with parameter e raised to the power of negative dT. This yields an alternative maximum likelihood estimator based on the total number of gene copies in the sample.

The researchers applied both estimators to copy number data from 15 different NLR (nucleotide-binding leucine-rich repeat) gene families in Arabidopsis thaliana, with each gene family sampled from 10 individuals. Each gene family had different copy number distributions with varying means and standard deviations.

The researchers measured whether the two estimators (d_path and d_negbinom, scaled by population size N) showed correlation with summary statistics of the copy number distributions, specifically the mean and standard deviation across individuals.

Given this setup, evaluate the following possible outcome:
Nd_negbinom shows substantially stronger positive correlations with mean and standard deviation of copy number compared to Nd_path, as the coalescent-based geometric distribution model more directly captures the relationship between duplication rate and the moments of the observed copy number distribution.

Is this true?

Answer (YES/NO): NO